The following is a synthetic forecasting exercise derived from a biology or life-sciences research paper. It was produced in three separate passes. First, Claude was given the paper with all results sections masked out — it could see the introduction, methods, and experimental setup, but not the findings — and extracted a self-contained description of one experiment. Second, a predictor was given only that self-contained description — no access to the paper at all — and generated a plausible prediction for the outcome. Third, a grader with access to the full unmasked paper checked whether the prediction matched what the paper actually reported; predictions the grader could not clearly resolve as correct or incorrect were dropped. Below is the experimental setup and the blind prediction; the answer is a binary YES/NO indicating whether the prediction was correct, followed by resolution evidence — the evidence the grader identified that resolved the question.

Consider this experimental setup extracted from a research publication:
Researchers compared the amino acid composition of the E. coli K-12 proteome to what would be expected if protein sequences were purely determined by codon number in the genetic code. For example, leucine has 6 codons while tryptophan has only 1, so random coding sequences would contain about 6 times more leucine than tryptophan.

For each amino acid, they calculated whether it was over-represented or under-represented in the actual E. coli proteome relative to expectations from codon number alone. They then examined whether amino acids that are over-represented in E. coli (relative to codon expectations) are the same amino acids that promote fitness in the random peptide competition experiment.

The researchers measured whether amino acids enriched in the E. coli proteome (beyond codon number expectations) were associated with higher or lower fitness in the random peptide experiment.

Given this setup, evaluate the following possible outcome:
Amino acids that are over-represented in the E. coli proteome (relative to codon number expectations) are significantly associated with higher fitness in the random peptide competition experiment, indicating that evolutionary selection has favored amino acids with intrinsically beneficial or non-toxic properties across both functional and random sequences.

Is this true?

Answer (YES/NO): NO